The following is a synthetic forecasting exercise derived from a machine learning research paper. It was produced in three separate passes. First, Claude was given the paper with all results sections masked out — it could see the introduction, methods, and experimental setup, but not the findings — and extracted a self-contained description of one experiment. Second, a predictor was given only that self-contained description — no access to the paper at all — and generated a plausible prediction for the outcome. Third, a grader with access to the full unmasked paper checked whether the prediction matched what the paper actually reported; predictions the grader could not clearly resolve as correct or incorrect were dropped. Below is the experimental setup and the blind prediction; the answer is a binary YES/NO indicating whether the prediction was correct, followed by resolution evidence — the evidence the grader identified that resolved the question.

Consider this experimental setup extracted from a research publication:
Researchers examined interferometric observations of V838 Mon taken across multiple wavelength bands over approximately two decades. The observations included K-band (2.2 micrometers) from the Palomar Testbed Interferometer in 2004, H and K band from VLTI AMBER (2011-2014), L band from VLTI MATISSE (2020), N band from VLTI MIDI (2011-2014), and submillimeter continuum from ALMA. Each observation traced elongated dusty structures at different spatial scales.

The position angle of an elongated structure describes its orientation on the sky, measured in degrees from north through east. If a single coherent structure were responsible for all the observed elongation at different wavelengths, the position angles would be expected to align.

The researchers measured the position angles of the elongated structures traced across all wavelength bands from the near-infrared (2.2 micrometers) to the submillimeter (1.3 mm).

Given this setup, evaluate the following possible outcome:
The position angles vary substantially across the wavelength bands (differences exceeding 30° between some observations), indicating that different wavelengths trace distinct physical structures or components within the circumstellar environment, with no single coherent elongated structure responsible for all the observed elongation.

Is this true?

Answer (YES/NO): NO